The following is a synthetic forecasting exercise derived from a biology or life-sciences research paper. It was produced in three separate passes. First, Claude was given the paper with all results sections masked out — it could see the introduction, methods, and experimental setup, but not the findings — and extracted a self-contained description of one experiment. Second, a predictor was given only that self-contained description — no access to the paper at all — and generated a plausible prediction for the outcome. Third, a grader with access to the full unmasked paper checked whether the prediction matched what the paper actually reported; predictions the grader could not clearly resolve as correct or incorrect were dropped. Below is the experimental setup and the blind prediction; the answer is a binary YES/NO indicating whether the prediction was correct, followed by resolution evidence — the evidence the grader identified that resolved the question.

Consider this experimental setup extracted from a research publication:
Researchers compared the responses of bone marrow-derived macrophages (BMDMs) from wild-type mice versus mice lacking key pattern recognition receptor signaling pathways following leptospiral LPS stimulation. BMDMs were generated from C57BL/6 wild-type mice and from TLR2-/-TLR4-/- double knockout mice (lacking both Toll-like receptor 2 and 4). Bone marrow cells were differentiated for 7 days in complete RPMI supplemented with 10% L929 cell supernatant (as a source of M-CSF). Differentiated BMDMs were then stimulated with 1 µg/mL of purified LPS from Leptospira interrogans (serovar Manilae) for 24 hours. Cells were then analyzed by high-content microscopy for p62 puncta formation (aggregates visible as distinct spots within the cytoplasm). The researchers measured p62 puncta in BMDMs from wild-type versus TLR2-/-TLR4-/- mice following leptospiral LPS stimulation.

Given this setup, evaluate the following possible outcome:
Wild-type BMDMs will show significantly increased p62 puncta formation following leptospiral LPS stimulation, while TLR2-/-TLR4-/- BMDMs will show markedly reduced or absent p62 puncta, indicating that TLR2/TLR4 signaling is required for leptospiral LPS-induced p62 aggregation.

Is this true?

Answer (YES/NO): YES